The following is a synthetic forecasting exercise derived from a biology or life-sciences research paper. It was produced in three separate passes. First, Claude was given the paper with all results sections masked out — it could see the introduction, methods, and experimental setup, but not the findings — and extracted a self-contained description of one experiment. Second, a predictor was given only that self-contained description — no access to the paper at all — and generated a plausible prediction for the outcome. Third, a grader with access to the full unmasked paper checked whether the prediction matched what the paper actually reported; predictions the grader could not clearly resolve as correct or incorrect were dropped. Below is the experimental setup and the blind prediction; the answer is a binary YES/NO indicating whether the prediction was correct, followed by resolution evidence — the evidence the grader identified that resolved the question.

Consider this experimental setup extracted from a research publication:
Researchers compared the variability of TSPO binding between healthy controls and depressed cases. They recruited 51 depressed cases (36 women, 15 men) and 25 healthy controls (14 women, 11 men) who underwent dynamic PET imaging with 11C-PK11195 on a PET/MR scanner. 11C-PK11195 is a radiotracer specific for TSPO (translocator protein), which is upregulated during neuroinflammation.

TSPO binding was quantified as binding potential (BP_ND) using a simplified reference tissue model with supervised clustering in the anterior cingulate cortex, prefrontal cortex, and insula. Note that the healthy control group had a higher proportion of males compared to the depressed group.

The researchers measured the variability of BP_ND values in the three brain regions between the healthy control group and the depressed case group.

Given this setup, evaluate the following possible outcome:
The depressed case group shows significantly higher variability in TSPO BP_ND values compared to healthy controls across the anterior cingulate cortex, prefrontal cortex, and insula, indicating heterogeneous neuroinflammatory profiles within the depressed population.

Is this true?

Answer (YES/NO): NO